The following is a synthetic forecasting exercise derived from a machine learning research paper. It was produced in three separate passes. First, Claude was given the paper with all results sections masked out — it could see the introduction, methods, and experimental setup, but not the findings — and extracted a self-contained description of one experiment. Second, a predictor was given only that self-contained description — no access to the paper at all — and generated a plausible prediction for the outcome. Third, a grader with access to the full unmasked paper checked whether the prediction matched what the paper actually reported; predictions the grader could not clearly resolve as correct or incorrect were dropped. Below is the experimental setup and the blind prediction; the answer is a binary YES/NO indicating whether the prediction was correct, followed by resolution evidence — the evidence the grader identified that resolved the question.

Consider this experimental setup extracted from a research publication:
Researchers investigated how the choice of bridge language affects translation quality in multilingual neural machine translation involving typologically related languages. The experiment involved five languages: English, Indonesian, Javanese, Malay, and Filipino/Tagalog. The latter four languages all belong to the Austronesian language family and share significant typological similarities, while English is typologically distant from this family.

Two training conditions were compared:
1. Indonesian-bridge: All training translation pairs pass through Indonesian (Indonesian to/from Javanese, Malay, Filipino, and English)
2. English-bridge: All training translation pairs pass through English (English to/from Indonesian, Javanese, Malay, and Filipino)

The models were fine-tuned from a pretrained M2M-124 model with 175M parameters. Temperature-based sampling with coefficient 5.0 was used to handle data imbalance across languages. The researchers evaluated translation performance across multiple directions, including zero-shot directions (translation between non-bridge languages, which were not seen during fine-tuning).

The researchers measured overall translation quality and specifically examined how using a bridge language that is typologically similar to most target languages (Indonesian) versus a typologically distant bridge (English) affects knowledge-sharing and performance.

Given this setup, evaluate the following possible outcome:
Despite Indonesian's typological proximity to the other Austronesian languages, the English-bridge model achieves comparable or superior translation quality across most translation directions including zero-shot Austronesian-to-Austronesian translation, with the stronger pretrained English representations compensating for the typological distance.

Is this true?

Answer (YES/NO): NO